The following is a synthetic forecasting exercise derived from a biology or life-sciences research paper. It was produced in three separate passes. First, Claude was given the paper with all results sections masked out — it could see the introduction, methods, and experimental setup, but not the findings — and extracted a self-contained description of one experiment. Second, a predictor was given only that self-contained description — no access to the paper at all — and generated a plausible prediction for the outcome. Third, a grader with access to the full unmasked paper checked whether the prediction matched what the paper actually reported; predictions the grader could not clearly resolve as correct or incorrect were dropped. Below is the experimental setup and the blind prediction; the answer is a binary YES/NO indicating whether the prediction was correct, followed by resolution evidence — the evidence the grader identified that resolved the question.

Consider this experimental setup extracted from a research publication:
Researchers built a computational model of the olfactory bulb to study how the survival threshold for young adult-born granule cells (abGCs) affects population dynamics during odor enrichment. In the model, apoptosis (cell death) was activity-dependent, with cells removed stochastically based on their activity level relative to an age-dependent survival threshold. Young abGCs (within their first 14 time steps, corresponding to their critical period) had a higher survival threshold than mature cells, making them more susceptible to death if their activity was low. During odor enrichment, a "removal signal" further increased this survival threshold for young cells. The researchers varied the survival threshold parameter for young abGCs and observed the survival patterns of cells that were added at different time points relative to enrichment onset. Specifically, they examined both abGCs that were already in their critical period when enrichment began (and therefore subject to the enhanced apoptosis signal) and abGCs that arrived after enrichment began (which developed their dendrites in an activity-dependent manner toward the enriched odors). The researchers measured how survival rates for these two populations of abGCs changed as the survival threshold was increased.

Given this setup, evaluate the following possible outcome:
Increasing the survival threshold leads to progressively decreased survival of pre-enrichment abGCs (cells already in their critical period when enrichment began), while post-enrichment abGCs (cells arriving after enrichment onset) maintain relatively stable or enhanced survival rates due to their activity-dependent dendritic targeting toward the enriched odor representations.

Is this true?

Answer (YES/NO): YES